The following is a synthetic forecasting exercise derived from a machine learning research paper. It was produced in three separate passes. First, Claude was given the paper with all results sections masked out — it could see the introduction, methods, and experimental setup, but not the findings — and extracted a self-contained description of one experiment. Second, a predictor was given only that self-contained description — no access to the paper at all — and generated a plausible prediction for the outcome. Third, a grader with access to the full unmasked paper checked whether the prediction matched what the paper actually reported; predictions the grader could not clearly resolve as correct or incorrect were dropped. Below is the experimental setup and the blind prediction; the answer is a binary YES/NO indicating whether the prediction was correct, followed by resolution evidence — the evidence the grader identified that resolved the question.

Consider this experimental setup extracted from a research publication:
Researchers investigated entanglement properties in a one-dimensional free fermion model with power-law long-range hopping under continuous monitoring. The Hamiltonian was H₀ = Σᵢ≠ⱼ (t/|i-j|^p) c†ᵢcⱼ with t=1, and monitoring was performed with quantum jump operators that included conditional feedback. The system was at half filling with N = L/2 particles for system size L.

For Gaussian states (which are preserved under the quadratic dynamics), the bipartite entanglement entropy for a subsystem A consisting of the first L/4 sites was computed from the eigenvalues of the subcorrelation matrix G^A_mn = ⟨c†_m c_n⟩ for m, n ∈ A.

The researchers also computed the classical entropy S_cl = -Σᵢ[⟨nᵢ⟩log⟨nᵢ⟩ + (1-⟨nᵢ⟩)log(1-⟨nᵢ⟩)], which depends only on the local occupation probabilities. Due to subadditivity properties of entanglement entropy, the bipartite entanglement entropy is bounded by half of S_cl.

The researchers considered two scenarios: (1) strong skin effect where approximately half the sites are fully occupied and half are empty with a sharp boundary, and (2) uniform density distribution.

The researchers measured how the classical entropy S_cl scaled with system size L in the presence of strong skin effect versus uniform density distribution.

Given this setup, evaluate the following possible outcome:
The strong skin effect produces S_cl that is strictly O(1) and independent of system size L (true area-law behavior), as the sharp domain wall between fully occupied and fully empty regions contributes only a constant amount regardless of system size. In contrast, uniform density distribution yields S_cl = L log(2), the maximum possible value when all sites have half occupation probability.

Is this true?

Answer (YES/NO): NO